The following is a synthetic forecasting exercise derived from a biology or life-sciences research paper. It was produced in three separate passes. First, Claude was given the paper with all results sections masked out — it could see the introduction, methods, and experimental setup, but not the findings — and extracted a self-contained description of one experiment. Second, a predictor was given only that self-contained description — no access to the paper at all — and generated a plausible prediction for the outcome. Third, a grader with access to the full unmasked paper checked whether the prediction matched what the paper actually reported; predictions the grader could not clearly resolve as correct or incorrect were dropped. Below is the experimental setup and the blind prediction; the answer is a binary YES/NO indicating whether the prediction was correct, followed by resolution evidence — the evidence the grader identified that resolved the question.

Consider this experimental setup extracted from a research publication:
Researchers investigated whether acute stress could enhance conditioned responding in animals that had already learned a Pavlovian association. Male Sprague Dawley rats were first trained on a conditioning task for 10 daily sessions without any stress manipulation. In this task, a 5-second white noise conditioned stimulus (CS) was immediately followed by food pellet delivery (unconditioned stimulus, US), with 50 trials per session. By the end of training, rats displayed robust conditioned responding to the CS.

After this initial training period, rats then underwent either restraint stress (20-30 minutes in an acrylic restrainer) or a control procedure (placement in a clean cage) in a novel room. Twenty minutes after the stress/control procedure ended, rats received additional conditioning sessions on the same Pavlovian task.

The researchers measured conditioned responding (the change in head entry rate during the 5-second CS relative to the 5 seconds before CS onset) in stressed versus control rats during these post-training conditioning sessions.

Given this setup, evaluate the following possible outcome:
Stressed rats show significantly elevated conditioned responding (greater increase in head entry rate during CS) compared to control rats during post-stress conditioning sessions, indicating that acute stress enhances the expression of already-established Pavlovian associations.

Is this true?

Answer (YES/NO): NO